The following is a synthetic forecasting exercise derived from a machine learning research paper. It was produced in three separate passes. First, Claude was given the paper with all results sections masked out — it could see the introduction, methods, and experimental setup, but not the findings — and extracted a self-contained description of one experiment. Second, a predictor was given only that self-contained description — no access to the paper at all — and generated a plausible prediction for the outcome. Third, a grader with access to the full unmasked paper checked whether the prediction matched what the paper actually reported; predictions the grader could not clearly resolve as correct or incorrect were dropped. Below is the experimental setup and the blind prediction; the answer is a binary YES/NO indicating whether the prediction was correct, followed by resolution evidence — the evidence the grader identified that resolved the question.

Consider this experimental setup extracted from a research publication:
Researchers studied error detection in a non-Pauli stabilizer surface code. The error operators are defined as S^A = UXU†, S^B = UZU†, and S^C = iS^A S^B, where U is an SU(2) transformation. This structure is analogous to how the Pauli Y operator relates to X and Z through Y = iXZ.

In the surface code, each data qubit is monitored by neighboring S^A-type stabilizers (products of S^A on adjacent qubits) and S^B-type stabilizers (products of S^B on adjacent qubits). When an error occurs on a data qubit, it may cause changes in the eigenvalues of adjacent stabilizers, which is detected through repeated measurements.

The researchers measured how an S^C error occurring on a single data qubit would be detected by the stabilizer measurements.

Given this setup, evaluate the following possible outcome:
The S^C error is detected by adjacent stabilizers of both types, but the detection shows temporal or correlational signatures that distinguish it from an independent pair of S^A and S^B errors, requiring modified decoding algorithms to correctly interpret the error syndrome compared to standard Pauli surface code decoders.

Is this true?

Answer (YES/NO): NO